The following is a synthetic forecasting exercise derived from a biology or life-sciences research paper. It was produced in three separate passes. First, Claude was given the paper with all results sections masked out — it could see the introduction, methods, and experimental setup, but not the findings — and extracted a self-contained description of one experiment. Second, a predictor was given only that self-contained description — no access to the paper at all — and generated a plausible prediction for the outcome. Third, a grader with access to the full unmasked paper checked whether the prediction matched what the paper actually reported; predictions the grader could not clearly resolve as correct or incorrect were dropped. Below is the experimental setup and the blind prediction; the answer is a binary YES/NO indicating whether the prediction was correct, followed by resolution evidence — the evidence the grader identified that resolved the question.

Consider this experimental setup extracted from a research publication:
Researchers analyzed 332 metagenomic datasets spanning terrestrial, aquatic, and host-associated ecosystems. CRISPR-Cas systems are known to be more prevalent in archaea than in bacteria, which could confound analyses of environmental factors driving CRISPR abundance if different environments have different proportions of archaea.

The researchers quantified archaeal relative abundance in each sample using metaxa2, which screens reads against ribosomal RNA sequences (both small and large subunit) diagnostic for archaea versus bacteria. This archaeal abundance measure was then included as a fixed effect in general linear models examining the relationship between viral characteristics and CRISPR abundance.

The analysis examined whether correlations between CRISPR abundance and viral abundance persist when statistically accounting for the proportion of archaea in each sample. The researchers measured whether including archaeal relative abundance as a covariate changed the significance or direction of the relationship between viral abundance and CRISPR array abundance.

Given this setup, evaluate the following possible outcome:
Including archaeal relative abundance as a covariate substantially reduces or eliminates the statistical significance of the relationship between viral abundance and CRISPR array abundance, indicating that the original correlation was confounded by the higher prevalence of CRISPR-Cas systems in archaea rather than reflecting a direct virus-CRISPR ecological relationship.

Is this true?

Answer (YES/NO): NO